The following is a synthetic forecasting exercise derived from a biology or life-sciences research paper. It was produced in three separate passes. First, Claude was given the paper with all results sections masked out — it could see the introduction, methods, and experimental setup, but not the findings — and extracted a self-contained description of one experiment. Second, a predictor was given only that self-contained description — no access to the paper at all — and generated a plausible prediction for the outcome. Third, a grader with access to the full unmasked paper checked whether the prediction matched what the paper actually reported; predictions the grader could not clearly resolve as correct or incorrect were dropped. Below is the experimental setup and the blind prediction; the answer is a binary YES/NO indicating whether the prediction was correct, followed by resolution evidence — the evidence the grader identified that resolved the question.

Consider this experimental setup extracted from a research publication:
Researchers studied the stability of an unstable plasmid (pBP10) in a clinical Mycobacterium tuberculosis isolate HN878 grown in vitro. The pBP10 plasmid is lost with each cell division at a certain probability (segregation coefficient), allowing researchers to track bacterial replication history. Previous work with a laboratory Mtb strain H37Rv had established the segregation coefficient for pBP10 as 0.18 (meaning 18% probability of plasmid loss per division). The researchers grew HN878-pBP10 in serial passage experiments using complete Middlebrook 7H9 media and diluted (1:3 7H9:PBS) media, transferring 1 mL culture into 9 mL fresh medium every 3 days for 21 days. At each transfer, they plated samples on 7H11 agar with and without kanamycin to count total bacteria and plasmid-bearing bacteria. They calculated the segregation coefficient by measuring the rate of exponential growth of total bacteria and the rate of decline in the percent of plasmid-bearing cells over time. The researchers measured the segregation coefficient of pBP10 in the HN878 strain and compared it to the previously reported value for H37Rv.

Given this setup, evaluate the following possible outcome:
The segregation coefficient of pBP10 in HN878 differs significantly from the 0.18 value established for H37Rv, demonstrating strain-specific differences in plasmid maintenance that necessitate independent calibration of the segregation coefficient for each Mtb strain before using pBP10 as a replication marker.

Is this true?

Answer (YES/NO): YES